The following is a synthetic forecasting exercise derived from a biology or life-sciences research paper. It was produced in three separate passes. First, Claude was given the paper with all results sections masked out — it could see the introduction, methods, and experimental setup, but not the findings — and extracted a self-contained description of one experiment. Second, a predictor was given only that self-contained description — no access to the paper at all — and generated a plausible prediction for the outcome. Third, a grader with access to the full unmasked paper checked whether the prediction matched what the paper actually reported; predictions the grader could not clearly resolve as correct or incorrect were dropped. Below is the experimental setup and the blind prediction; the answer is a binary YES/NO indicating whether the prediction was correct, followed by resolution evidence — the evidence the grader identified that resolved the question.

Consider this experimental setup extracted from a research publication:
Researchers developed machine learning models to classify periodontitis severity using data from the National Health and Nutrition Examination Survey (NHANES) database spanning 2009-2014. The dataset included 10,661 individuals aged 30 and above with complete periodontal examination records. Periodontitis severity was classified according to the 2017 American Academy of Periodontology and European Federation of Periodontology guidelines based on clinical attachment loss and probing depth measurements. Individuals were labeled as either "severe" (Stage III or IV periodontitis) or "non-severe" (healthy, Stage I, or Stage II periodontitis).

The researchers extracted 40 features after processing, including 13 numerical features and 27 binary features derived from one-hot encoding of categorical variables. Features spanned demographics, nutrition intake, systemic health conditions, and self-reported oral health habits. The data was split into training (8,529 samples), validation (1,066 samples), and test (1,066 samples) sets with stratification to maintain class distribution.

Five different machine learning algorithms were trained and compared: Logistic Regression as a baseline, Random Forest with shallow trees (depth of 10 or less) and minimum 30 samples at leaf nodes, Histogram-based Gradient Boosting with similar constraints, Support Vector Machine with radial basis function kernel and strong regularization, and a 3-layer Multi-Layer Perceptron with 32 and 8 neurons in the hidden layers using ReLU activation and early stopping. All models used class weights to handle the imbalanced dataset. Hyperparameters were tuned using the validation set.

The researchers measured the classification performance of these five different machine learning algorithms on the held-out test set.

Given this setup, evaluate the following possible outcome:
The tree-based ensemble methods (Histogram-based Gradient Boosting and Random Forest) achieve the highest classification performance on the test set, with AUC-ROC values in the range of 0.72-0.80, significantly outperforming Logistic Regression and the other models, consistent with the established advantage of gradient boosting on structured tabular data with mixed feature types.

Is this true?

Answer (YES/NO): NO